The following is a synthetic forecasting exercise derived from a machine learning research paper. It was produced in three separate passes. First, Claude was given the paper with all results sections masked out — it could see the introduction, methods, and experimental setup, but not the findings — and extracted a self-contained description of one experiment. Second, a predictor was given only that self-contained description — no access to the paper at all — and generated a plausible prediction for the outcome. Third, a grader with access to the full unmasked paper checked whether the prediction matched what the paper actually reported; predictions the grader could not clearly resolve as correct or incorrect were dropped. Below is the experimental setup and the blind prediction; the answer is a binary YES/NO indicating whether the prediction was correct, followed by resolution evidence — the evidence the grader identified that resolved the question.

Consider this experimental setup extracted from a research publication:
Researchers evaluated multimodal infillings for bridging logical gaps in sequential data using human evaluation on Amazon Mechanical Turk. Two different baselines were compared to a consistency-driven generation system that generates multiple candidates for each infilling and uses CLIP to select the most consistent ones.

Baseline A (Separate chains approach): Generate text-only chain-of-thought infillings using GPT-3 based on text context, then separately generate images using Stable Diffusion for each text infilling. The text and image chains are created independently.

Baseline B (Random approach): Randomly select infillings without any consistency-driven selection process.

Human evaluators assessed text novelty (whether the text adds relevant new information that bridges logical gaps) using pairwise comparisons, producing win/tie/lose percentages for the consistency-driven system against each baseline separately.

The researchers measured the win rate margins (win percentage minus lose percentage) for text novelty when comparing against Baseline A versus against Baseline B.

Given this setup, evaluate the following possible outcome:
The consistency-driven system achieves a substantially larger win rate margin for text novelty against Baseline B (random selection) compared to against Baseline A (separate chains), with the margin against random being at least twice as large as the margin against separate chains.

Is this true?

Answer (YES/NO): YES